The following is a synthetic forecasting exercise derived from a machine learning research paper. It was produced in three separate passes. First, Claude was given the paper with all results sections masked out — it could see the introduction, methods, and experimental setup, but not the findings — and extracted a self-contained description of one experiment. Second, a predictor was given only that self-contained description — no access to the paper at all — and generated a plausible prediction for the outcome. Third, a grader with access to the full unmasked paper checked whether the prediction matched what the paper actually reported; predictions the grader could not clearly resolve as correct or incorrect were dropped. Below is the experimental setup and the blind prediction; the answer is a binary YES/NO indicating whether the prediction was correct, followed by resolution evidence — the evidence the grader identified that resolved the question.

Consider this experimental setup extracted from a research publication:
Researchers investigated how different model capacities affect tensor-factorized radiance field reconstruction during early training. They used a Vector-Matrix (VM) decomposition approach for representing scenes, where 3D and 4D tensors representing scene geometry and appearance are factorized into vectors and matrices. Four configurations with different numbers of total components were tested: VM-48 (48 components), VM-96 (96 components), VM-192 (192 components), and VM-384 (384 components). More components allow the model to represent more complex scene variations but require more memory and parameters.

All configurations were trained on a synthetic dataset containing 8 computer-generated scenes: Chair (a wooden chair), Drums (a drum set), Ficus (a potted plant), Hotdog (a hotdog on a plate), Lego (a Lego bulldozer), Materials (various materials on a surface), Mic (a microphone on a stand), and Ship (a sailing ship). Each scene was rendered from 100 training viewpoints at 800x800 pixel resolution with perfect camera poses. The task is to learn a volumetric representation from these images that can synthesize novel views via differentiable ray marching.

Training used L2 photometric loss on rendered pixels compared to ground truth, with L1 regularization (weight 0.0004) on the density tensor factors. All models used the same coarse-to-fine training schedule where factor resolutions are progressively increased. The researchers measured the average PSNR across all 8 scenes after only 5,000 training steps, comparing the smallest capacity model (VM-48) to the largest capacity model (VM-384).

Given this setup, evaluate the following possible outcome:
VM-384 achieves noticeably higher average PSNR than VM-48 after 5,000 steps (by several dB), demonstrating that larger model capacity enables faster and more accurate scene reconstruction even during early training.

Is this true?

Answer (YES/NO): NO